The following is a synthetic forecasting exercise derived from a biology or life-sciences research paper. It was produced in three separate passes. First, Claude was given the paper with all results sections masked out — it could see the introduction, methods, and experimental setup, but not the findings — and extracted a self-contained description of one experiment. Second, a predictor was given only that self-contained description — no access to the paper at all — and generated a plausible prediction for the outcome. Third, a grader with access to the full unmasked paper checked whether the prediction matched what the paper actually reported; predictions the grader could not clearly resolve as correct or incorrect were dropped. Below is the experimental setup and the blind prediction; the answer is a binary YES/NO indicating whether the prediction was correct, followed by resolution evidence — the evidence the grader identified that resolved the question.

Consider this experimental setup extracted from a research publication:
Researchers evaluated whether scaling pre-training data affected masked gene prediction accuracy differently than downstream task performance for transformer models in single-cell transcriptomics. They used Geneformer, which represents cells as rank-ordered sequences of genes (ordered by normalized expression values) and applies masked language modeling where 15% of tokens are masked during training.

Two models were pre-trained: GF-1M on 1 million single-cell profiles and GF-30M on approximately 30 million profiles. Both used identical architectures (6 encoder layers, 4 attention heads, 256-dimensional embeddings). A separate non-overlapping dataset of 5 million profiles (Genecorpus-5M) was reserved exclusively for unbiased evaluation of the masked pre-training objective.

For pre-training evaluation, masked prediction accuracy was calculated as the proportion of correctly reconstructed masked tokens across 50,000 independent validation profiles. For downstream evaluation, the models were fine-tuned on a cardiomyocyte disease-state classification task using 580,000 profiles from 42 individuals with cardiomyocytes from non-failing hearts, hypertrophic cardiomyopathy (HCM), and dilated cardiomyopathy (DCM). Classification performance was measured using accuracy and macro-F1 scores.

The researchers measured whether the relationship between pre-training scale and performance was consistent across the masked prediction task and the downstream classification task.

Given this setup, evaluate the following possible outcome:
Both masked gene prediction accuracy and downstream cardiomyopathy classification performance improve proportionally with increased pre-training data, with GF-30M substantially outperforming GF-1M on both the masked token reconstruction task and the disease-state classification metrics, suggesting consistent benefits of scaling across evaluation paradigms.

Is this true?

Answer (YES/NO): NO